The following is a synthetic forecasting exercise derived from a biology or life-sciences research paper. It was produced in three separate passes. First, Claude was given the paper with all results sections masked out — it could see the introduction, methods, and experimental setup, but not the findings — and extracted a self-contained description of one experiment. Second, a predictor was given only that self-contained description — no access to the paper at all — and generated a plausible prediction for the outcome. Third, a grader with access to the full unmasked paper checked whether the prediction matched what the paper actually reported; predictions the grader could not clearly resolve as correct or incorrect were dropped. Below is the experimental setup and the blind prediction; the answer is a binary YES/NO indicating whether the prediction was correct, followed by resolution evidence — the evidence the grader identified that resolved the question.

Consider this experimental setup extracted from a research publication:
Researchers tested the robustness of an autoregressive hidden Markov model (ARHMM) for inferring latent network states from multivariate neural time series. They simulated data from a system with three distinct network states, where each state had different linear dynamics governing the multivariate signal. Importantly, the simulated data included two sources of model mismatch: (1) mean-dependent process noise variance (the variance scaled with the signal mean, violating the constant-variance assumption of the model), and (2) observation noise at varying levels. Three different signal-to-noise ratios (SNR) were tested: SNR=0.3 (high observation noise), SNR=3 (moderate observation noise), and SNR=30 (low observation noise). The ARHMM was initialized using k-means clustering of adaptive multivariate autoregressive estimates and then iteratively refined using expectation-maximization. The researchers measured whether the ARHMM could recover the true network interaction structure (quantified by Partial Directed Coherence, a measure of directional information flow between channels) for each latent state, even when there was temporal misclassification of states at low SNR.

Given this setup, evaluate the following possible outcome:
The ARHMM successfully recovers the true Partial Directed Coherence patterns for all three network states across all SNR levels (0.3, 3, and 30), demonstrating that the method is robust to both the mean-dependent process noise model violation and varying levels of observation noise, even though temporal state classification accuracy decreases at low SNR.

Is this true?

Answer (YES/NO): YES